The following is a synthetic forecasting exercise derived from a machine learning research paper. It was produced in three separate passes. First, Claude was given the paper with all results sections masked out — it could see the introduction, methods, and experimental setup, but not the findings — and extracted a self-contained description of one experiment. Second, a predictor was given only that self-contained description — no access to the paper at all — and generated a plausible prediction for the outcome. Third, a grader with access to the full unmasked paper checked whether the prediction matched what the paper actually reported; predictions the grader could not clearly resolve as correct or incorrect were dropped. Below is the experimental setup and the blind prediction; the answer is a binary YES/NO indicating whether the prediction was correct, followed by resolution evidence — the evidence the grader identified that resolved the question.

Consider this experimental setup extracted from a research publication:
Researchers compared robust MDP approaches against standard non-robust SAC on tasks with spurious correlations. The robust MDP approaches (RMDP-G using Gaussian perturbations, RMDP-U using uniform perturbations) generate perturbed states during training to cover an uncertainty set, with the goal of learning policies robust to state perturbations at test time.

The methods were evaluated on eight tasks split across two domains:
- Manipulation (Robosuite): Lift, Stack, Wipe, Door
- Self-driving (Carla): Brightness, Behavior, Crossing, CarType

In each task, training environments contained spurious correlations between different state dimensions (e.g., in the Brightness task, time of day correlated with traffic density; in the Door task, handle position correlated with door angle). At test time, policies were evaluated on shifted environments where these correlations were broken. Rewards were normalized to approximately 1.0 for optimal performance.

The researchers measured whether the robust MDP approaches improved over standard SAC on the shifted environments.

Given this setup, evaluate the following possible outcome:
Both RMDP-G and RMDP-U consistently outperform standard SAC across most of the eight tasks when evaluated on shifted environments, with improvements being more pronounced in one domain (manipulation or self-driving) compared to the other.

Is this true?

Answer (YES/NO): NO